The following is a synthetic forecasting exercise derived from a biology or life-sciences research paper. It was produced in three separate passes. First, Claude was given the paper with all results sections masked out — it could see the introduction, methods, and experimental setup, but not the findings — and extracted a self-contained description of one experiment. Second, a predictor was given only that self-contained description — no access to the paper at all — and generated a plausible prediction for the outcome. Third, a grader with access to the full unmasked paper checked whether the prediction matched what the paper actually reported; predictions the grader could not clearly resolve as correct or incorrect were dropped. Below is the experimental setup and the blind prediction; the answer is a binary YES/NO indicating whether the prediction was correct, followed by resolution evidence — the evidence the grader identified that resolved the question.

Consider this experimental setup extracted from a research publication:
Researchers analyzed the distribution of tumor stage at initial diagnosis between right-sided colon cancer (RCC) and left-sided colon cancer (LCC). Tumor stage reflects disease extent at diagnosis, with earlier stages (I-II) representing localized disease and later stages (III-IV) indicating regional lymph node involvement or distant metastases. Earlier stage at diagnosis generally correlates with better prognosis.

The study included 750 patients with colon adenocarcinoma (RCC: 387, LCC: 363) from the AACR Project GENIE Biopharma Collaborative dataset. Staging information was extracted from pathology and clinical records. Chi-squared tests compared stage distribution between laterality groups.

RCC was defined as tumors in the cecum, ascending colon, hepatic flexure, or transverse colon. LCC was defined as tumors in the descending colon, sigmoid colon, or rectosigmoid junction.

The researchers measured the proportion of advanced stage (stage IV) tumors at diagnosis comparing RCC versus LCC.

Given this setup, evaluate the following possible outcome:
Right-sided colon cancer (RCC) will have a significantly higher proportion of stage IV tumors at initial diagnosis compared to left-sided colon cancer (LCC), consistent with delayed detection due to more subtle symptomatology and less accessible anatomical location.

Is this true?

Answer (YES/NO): NO